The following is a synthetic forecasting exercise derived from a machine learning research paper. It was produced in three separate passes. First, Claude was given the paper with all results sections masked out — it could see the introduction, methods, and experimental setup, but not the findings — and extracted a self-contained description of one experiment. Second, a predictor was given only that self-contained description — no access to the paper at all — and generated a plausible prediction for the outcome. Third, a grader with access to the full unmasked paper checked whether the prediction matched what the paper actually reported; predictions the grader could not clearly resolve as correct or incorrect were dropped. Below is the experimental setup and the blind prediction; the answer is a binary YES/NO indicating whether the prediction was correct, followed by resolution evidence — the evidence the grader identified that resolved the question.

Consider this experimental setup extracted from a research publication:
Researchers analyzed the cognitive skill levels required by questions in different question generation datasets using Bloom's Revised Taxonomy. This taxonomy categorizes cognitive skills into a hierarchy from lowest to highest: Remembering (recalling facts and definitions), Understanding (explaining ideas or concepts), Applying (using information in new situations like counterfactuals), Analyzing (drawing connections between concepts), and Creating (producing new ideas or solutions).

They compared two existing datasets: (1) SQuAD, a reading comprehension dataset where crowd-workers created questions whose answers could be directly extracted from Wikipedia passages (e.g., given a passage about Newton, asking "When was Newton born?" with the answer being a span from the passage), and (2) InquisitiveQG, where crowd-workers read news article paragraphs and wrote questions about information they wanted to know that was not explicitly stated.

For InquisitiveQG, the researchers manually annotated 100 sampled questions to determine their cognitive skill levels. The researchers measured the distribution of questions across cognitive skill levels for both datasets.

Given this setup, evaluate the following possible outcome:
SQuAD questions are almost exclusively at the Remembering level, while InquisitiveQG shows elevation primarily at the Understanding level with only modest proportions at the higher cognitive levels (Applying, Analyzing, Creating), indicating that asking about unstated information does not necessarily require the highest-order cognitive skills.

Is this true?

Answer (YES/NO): YES